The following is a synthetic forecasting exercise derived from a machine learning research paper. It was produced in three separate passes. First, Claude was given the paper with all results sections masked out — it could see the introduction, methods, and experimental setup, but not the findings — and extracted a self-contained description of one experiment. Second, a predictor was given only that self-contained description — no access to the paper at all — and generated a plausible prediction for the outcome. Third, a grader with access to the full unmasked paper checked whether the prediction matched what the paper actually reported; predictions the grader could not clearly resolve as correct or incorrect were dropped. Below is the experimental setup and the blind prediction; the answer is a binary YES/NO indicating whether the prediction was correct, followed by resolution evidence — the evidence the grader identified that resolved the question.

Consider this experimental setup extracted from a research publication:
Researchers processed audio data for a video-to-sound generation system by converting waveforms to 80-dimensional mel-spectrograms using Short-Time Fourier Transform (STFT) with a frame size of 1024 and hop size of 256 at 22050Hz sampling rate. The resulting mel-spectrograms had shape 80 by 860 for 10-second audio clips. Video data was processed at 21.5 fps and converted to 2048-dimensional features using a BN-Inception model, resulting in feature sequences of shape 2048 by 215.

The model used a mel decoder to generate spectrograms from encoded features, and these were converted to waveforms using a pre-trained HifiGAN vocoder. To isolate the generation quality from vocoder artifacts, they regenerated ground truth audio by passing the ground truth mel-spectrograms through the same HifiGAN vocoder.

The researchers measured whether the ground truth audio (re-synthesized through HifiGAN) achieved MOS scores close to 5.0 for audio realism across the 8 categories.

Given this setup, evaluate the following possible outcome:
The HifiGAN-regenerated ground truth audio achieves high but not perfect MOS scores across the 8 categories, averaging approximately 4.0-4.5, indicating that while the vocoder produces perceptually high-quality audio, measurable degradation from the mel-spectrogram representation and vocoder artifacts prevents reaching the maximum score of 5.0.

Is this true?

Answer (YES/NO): YES